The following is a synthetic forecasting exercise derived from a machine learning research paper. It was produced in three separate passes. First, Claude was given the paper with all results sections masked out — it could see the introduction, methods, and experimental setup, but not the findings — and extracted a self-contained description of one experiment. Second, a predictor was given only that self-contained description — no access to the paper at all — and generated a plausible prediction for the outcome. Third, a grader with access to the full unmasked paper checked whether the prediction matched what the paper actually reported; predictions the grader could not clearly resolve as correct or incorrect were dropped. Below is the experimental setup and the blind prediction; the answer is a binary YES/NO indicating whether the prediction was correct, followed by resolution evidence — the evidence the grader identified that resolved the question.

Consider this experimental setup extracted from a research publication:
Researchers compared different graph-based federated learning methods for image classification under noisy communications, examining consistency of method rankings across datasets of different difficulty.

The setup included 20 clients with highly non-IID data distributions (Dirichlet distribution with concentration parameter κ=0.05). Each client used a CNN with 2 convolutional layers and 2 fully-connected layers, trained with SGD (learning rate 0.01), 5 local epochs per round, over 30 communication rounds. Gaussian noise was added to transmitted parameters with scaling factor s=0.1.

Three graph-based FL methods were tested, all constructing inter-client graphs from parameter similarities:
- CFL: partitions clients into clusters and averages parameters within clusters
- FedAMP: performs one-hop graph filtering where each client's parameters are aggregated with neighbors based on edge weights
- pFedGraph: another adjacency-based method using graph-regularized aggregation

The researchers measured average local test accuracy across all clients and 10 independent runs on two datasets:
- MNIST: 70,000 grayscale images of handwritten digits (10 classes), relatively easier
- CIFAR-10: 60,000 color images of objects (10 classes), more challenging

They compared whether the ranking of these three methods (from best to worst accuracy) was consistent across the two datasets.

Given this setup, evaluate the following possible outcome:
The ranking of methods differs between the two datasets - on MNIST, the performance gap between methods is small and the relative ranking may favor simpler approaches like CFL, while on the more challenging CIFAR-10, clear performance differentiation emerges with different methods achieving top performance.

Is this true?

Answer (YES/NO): NO